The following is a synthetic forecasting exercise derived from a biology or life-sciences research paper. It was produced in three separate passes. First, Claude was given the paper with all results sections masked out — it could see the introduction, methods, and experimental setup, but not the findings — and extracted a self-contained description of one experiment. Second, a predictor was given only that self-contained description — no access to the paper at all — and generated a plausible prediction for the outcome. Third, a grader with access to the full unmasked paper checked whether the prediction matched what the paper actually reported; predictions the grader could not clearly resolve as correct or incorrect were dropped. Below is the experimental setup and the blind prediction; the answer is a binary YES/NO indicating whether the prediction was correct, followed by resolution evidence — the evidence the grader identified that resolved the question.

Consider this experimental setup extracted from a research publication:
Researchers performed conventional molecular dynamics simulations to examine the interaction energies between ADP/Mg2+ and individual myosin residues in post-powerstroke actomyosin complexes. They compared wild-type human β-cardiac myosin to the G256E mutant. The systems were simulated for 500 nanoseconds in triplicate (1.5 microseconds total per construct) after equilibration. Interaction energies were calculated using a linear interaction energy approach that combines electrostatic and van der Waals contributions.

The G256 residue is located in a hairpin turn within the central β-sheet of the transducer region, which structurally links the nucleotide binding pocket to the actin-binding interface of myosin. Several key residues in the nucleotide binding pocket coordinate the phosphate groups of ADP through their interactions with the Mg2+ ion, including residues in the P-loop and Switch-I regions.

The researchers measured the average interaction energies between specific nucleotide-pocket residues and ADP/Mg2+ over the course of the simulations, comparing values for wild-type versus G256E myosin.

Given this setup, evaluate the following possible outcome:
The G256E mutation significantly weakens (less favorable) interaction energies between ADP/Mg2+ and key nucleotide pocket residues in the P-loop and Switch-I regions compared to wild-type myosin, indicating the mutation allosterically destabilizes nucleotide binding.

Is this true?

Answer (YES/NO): NO